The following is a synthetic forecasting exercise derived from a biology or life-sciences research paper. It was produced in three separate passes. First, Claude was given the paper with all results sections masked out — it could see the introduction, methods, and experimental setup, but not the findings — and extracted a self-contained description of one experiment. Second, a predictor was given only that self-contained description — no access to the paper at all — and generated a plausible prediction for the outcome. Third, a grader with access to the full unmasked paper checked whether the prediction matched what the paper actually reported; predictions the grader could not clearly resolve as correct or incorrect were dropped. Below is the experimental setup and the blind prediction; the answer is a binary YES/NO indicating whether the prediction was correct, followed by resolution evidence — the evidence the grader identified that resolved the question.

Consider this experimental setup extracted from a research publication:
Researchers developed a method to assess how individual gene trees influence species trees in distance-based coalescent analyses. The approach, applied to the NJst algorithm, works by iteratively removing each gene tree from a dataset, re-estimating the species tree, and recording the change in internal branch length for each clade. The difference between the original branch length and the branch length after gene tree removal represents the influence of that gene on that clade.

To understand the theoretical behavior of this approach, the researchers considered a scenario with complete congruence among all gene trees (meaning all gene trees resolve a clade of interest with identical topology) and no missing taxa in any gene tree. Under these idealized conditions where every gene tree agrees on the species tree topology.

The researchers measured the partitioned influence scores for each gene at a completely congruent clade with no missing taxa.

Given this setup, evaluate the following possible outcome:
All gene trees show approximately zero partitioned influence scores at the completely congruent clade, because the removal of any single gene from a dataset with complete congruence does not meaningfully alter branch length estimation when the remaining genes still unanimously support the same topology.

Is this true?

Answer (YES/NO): YES